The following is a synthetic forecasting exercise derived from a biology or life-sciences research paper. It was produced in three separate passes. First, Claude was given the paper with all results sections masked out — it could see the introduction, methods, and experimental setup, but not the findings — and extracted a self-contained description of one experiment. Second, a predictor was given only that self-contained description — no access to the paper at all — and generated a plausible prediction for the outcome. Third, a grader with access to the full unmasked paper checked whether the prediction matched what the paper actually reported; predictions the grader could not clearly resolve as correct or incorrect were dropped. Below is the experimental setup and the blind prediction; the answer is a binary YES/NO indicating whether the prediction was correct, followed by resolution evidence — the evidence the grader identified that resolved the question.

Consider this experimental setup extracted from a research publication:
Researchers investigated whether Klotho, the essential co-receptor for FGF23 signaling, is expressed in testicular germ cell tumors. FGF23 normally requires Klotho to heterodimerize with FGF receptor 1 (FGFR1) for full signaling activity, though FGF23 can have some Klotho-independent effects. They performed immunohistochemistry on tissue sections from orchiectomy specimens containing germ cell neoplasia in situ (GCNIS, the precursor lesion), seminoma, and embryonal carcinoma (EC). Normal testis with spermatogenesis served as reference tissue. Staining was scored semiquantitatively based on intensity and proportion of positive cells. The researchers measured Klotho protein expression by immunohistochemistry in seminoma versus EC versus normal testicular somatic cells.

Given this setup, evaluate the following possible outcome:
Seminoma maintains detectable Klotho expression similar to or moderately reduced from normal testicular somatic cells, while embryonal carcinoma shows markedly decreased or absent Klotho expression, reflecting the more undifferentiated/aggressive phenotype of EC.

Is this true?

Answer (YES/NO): NO